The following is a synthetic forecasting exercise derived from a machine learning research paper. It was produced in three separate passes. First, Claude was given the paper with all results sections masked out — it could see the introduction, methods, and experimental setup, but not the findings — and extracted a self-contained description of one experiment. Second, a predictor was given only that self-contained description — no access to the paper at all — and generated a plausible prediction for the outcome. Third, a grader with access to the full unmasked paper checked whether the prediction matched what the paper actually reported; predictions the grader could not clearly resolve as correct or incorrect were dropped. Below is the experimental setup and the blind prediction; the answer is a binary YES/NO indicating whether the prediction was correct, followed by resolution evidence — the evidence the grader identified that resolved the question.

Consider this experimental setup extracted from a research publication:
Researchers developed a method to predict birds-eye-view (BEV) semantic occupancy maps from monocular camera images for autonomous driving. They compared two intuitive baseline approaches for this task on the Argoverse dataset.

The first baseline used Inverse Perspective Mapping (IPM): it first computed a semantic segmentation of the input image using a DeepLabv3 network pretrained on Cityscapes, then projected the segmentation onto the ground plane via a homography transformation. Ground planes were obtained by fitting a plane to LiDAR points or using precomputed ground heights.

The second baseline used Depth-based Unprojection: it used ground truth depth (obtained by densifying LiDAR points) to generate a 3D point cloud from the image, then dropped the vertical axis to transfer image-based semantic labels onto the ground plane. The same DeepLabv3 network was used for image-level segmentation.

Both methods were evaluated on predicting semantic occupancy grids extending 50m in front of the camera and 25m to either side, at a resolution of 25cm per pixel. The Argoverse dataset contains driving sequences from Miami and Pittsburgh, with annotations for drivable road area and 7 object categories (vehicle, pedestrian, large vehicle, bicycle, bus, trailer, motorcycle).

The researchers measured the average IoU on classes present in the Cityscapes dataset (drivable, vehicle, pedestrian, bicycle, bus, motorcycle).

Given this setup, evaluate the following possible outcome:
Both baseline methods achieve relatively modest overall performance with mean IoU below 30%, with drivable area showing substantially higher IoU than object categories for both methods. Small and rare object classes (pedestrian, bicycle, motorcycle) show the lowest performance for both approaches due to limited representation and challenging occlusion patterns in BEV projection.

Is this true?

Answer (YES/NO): YES